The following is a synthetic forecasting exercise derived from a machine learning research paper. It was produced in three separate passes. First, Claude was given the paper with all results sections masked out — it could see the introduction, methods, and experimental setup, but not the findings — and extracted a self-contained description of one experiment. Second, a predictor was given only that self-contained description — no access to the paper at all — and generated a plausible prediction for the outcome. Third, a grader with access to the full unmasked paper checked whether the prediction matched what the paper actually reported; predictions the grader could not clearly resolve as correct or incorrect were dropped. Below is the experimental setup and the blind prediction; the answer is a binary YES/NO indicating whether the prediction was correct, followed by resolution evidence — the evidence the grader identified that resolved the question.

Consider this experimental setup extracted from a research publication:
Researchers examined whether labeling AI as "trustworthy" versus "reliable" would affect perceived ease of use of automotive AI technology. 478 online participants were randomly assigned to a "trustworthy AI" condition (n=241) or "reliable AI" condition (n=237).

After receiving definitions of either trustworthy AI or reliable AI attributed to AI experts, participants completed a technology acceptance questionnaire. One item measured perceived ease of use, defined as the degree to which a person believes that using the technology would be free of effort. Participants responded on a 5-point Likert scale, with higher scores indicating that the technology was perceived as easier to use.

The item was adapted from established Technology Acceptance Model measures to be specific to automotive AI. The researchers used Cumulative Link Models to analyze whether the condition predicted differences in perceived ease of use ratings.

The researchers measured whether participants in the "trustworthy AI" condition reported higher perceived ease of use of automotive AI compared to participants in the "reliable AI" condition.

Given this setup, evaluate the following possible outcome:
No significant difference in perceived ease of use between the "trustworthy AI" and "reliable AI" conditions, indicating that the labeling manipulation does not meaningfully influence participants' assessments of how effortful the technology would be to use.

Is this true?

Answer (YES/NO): NO